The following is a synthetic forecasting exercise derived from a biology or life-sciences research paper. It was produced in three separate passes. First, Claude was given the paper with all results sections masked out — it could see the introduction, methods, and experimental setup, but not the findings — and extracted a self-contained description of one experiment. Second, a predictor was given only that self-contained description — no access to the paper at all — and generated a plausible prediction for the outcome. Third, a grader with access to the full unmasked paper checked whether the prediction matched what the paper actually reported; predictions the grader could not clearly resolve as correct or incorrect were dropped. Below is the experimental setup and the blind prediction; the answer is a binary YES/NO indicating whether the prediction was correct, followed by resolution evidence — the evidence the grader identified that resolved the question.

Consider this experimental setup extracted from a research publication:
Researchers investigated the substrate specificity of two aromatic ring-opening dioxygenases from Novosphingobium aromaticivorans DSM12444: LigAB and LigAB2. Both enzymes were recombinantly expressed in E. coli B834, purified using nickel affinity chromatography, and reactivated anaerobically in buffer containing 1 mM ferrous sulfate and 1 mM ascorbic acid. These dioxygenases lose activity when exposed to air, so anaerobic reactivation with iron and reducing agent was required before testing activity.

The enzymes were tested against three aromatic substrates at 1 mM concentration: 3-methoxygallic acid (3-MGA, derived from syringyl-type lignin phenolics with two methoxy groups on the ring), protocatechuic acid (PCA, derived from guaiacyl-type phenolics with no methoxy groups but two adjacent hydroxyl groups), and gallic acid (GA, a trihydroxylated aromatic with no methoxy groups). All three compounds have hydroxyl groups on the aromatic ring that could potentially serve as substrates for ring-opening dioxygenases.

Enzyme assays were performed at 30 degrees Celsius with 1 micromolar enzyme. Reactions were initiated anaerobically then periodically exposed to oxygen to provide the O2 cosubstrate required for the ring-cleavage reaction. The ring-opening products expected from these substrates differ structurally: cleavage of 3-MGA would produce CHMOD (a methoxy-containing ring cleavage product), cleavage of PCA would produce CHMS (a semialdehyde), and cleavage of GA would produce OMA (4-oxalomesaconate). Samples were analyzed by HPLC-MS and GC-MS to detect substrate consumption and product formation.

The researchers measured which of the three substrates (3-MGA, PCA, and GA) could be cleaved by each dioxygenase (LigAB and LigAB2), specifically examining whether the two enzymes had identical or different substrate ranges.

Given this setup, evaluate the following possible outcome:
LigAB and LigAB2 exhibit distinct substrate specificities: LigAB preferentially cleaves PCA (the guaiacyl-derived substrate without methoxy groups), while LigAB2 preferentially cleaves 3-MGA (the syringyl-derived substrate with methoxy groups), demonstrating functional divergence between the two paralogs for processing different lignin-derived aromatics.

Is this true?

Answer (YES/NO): NO